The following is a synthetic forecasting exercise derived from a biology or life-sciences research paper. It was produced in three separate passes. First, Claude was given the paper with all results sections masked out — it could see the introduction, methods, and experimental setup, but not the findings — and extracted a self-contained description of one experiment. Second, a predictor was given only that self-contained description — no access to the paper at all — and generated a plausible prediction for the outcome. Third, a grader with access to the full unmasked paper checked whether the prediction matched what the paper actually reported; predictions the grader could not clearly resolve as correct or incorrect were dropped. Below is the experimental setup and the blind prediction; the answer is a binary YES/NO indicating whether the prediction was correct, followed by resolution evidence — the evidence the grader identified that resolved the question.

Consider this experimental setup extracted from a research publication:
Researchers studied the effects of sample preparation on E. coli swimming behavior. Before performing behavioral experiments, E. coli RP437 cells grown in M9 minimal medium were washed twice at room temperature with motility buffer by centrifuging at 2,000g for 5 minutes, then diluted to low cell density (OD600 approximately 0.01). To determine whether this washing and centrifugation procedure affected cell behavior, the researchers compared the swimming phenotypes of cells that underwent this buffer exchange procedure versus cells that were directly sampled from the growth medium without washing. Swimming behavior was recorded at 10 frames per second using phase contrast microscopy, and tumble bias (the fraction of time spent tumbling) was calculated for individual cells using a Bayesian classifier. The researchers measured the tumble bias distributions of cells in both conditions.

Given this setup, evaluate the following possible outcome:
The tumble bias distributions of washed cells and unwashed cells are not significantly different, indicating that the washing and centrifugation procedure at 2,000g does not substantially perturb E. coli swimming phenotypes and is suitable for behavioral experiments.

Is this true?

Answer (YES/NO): YES